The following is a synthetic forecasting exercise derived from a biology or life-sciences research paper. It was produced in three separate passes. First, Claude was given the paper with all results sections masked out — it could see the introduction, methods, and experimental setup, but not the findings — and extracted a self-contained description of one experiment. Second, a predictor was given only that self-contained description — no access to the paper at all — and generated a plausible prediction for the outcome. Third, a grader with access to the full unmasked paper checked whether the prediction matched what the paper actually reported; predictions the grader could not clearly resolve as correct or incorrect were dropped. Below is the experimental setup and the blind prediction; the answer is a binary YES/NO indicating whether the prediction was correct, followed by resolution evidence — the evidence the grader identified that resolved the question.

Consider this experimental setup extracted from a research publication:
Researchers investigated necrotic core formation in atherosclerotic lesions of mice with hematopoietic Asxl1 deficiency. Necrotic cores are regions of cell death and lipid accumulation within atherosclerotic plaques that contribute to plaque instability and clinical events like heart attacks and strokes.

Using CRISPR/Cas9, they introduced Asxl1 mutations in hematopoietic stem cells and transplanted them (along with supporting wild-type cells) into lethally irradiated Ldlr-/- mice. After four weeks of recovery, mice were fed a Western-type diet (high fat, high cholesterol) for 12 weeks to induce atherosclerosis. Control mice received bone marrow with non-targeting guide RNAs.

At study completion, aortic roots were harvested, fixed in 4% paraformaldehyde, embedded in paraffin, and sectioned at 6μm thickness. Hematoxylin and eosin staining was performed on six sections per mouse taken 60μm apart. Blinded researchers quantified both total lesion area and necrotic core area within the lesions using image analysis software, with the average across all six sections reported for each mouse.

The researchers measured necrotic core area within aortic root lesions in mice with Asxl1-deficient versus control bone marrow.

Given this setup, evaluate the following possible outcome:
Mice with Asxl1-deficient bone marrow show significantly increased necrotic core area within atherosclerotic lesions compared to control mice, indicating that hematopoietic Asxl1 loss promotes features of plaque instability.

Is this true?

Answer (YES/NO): NO